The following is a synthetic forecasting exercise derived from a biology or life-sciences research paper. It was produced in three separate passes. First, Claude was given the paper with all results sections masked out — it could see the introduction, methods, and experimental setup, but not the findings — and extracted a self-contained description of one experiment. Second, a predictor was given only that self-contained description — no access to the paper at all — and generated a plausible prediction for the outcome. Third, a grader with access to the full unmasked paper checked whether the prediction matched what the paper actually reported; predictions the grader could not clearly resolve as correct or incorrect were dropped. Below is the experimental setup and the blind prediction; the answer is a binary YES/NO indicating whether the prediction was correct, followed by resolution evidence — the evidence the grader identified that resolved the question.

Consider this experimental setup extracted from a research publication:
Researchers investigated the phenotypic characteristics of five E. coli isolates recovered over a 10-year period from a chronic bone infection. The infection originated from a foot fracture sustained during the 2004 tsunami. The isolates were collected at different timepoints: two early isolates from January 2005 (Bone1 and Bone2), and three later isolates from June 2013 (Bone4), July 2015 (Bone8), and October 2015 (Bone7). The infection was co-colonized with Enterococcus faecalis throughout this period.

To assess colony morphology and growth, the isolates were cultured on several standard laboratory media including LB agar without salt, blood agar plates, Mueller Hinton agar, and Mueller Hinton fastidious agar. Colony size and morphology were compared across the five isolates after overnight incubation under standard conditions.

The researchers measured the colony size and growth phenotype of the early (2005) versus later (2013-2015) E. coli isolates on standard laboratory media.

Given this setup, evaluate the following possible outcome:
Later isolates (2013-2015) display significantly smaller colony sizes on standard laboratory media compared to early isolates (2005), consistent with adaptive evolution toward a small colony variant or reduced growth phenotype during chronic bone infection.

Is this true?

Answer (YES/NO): YES